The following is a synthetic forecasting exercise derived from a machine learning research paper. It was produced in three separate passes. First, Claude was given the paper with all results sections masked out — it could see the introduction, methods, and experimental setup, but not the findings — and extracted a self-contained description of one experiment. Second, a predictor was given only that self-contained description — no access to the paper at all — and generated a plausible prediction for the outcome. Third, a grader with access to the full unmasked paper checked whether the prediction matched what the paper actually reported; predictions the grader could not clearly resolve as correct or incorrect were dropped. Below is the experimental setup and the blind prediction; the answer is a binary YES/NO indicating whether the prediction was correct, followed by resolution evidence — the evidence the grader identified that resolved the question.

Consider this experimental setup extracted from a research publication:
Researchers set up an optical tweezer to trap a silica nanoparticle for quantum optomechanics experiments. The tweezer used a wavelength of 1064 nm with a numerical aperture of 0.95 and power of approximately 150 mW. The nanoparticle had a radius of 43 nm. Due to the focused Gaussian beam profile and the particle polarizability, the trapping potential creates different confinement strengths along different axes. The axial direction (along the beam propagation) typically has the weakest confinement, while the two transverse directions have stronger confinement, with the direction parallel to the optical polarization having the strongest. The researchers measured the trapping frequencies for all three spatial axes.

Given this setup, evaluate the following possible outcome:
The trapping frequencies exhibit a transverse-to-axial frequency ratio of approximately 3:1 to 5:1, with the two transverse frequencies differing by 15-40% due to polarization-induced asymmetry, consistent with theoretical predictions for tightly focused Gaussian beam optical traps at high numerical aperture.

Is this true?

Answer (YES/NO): NO